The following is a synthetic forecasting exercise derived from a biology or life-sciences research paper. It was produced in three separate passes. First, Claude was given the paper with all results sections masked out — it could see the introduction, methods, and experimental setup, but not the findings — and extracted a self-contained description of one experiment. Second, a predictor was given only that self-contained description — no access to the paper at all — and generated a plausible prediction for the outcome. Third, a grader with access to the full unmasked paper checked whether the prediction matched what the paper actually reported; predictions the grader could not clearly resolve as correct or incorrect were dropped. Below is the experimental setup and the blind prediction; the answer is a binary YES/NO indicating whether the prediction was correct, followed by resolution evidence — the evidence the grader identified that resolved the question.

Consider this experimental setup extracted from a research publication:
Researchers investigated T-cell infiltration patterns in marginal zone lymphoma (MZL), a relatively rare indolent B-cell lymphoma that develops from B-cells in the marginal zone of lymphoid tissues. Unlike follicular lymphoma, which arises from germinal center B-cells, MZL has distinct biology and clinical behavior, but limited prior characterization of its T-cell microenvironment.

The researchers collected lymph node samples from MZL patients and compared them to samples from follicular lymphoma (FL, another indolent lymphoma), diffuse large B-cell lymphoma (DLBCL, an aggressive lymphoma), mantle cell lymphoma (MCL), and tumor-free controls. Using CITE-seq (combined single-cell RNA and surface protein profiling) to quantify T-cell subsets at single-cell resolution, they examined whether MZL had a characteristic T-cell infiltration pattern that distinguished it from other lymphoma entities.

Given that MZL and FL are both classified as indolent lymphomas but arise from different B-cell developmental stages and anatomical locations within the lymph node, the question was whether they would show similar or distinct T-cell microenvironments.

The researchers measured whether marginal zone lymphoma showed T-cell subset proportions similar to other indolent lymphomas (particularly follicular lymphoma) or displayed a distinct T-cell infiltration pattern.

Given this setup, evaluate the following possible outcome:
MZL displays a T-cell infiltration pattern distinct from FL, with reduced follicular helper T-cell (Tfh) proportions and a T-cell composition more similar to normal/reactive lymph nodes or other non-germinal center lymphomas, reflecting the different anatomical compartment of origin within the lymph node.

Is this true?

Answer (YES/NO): NO